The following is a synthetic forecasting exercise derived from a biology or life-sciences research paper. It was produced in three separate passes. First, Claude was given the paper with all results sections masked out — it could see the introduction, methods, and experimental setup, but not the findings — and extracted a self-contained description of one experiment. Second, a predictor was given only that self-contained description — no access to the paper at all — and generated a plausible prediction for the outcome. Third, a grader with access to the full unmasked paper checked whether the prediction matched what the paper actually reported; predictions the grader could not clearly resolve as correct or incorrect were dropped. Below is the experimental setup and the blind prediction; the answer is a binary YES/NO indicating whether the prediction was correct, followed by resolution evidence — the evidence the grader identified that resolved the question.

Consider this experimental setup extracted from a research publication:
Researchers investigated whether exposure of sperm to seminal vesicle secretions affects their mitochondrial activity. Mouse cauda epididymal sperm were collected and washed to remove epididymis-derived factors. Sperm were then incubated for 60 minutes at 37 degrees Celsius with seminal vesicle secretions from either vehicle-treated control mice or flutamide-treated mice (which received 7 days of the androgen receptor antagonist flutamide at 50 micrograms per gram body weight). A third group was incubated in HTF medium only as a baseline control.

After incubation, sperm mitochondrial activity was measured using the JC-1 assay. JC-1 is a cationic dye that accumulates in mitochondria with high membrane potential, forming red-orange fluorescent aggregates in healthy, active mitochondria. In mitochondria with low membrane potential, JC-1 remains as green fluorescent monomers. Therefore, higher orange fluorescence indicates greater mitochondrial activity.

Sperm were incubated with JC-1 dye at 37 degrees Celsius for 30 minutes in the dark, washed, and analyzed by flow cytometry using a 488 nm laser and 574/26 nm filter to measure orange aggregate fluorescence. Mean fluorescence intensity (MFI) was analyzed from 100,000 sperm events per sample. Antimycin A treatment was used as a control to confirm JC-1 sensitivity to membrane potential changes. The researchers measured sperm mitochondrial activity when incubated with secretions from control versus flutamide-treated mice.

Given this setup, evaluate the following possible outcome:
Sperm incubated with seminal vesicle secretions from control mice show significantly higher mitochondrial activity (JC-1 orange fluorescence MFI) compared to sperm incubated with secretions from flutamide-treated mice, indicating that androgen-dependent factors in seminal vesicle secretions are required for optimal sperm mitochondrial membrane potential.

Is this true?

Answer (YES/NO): YES